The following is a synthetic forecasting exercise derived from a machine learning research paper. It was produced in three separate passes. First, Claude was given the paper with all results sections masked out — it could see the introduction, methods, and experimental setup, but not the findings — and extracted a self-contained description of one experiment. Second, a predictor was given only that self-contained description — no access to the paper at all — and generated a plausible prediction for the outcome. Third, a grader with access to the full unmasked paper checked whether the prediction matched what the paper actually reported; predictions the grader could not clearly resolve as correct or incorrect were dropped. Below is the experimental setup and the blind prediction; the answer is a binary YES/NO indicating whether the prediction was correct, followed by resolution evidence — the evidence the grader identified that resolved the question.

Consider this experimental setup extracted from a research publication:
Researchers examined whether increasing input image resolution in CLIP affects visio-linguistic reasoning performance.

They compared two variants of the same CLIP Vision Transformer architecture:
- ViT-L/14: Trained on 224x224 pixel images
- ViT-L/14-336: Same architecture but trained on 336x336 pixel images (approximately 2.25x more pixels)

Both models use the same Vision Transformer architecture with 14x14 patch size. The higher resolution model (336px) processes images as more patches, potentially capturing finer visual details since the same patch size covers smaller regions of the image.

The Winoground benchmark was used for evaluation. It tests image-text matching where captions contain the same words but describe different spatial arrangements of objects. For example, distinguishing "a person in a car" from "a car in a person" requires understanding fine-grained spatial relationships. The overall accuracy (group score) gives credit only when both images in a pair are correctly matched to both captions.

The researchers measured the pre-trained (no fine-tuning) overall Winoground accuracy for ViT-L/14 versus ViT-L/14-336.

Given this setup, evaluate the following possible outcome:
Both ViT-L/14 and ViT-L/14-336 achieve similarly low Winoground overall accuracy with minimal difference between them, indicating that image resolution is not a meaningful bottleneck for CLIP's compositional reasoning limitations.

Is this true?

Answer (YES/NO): YES